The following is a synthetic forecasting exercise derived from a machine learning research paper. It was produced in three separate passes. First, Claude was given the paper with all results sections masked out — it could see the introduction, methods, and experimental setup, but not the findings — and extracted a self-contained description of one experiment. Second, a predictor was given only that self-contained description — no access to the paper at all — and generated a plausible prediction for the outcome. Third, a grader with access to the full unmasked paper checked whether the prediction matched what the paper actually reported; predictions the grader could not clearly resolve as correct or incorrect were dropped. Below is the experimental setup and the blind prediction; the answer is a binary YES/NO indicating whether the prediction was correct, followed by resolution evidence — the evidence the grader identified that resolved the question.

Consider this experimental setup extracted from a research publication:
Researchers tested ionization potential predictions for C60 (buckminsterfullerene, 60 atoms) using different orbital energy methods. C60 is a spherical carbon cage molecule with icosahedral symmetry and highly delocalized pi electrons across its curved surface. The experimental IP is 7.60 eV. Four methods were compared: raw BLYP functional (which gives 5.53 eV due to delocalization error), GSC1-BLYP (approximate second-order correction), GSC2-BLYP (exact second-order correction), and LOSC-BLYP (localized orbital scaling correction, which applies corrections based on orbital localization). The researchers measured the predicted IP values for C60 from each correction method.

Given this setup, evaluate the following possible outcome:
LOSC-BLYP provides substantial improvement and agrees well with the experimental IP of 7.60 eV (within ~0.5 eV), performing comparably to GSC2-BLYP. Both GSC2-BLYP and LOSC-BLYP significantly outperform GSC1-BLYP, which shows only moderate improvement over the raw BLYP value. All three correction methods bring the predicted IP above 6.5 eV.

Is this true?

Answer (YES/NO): NO